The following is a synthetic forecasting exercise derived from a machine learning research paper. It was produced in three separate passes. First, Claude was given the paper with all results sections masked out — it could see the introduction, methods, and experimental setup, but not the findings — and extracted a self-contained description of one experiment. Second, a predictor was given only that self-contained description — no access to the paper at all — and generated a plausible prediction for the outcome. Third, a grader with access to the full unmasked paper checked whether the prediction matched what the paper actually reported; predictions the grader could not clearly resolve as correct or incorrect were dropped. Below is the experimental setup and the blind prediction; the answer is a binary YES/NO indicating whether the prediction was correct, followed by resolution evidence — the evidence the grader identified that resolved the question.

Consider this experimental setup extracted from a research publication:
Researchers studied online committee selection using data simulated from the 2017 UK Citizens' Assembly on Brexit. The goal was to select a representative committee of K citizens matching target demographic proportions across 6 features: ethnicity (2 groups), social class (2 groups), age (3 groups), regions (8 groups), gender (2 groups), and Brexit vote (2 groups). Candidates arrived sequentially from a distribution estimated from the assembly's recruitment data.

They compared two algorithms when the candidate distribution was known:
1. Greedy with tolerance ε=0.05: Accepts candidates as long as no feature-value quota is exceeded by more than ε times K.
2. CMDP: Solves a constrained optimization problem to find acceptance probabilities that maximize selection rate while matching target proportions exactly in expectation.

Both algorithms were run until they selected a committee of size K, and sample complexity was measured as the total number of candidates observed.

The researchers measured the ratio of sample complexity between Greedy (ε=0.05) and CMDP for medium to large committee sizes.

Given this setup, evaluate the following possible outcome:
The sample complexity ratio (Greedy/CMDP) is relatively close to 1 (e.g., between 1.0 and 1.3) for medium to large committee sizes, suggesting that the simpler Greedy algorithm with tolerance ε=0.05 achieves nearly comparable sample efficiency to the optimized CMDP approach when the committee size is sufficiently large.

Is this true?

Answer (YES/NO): NO